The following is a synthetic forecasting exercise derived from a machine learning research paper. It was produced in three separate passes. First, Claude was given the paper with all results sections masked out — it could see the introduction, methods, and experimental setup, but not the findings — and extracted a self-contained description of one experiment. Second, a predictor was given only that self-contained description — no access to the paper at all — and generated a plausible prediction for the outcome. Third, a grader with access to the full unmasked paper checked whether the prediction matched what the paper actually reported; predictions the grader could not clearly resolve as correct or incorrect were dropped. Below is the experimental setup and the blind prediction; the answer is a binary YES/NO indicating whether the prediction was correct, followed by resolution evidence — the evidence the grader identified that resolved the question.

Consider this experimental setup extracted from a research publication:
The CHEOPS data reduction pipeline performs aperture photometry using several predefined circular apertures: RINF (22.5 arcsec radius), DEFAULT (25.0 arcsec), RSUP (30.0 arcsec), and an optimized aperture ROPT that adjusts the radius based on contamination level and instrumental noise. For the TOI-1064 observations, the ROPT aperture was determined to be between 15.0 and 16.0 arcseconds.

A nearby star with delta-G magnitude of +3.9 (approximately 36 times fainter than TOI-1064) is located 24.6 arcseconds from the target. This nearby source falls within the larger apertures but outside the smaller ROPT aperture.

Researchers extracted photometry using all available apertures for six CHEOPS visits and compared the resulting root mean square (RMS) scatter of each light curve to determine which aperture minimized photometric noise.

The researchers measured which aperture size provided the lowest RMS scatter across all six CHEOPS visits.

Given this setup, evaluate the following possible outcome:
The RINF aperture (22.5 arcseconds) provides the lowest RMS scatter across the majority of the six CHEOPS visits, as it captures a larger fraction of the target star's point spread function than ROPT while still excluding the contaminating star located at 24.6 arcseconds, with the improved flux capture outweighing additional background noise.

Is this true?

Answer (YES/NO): YES